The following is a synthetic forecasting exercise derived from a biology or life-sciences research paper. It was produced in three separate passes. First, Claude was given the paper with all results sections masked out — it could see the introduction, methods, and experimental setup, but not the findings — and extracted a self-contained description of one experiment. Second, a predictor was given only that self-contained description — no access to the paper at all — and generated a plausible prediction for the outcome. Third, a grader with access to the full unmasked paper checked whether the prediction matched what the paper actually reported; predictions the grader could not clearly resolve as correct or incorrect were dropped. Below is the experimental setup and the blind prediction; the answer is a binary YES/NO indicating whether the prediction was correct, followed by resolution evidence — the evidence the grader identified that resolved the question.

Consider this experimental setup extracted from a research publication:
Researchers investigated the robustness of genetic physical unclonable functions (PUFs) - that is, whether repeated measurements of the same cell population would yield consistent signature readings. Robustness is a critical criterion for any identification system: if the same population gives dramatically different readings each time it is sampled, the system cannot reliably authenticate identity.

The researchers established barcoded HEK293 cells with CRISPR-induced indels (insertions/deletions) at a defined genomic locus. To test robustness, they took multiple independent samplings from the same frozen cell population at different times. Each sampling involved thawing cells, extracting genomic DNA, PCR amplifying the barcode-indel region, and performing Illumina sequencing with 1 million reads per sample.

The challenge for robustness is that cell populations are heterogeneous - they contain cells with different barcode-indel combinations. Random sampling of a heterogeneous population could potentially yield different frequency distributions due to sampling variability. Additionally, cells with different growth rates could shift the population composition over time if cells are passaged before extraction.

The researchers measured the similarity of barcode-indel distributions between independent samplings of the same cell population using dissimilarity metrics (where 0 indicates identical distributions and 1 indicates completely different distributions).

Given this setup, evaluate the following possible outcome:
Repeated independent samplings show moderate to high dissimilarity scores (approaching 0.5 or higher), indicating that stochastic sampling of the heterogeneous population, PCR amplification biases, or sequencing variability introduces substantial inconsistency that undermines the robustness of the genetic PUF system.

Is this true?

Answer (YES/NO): NO